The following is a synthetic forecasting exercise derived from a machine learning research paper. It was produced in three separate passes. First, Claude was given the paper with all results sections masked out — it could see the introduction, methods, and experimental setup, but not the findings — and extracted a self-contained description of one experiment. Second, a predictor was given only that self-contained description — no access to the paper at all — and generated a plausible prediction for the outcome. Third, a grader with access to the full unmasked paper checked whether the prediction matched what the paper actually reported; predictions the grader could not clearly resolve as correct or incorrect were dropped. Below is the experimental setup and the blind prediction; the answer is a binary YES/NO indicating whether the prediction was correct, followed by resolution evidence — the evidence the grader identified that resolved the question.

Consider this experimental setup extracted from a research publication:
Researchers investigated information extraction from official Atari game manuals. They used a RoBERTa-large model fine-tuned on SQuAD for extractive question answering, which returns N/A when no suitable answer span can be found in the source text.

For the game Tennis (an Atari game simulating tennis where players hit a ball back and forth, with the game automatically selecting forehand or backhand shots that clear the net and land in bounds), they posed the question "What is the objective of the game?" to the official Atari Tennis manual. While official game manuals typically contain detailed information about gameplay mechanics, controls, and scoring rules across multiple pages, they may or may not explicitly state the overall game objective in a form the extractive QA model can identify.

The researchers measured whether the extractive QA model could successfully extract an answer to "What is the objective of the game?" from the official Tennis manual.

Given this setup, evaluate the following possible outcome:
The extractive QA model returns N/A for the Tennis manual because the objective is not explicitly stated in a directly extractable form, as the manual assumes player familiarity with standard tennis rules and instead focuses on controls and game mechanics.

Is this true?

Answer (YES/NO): YES